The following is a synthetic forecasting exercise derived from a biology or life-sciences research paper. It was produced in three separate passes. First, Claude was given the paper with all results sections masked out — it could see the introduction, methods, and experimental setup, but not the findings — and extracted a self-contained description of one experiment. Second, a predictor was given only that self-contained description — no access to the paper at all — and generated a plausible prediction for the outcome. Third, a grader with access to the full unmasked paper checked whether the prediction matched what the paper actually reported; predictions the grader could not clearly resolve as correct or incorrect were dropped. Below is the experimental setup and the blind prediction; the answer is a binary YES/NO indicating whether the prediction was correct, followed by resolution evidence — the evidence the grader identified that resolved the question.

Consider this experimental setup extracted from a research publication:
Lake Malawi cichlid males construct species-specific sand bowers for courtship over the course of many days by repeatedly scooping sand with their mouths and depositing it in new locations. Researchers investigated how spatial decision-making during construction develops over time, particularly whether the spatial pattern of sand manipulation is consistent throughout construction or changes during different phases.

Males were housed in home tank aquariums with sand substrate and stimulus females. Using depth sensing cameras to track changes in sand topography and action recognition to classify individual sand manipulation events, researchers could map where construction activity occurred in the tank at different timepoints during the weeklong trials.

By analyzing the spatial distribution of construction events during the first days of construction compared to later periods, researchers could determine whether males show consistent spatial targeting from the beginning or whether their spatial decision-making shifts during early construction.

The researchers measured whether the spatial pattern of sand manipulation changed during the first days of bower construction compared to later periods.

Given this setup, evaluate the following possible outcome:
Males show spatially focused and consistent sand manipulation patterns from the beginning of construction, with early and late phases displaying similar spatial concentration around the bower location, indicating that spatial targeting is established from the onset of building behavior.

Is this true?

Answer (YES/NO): NO